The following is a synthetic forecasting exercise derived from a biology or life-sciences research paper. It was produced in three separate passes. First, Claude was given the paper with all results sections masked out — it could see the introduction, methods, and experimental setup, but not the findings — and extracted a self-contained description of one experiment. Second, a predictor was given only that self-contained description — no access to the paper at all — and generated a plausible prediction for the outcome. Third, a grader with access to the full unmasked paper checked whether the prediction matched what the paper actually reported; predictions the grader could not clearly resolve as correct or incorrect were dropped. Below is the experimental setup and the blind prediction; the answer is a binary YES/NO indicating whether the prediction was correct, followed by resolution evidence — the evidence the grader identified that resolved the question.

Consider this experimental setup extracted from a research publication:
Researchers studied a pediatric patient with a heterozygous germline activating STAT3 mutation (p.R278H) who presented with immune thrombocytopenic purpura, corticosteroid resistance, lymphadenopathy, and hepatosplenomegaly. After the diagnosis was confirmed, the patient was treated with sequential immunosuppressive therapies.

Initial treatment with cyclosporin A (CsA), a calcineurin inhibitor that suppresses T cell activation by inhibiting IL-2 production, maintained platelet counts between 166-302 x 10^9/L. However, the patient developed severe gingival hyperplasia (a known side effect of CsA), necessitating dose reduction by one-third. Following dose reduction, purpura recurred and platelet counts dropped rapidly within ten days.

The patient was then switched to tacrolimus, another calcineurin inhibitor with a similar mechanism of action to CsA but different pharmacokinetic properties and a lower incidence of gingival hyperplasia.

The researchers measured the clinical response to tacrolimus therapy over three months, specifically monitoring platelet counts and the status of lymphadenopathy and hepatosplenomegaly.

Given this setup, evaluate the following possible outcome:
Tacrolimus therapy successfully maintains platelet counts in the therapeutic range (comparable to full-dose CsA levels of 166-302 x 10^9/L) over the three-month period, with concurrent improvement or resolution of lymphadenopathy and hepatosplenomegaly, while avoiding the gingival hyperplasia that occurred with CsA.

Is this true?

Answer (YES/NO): YES